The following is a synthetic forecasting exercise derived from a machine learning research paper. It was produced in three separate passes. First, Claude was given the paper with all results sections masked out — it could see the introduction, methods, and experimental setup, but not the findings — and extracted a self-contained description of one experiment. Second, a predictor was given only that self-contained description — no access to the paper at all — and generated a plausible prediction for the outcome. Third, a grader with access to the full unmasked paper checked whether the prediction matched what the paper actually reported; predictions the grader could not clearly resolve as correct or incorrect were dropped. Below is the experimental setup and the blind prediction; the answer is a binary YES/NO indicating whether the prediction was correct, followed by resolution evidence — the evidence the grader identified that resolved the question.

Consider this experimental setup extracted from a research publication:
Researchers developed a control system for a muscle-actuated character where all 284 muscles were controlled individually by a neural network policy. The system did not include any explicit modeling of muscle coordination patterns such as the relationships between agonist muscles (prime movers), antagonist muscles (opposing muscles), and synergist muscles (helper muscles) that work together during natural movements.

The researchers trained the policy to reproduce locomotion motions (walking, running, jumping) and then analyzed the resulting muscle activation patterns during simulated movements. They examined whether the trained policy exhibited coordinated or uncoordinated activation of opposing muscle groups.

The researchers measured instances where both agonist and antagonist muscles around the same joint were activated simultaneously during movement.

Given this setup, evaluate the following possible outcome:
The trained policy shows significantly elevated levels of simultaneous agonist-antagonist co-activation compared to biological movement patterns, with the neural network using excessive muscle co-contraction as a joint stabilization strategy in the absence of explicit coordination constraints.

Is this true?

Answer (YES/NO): NO